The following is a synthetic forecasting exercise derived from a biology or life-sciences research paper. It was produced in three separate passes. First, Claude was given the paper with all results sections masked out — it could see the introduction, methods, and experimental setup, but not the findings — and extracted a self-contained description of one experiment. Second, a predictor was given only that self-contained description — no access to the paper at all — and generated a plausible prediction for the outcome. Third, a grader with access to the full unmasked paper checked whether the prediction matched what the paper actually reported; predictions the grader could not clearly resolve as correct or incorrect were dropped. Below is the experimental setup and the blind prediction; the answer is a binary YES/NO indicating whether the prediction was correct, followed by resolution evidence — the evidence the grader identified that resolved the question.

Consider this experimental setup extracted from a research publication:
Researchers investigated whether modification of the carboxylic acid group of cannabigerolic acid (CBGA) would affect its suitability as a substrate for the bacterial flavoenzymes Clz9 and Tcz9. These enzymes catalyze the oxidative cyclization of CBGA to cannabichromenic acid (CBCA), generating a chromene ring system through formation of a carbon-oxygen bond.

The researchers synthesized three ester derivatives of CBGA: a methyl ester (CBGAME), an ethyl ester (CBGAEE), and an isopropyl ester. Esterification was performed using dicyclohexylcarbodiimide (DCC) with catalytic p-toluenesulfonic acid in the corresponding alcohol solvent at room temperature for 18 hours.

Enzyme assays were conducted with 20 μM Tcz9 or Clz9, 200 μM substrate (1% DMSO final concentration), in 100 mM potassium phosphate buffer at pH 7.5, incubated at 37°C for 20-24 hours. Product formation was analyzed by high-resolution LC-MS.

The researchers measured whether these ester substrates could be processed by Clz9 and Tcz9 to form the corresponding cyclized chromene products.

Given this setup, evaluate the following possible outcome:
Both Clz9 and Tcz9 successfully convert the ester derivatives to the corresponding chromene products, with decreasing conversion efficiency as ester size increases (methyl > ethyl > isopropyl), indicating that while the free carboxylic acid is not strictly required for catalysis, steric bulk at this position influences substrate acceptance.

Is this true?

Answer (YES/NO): NO